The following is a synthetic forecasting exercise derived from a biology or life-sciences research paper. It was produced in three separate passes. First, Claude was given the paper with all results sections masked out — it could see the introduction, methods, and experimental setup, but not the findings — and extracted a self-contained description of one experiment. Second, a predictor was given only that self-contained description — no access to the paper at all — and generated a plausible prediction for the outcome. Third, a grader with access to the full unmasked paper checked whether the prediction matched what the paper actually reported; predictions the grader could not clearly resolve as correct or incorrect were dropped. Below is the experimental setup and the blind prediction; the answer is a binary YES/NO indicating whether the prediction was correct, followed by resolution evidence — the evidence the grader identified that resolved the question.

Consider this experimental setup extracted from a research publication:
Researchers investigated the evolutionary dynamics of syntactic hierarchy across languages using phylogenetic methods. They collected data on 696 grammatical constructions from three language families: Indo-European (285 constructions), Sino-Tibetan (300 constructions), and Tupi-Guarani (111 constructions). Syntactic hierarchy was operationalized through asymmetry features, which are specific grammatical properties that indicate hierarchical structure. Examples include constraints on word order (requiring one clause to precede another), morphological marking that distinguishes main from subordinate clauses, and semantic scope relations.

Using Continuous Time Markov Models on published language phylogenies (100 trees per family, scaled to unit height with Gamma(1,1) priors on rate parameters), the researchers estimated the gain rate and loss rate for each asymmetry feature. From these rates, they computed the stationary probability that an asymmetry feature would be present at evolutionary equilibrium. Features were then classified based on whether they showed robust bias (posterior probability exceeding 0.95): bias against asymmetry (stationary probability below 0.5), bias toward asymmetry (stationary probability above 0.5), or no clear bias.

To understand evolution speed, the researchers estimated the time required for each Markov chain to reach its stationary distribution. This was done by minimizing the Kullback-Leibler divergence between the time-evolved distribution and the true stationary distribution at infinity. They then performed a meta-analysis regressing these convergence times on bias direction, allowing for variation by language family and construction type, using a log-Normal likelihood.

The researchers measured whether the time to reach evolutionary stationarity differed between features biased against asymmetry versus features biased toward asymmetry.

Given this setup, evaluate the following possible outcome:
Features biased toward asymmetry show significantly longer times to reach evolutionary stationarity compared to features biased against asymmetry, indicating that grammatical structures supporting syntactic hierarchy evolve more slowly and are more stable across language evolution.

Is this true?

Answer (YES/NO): YES